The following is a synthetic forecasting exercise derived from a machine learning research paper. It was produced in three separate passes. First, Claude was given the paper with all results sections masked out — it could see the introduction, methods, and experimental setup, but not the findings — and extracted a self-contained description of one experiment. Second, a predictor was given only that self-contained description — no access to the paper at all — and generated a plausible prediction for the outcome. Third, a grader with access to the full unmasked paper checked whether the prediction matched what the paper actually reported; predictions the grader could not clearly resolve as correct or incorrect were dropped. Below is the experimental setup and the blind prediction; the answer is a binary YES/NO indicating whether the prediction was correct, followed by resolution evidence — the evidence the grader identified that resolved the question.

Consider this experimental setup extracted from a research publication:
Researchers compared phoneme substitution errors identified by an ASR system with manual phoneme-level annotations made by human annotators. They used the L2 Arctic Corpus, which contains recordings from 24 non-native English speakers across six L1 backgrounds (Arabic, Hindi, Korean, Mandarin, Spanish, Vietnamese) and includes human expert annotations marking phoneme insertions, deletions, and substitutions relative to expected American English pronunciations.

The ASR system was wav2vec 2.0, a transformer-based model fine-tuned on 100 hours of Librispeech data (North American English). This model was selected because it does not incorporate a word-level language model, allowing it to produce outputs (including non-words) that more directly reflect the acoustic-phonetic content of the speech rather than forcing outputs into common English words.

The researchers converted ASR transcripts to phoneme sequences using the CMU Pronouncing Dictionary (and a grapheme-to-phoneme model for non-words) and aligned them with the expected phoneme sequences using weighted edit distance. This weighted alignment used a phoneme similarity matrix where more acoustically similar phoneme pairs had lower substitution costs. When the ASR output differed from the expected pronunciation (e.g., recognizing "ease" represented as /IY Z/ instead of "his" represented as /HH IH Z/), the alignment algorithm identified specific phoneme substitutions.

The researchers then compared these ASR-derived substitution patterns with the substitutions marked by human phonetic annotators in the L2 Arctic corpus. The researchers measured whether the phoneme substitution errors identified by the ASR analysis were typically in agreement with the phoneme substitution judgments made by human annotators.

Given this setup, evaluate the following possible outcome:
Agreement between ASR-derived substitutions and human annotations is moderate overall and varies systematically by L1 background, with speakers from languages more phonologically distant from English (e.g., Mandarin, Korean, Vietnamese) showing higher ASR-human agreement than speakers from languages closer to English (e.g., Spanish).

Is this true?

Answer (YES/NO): NO